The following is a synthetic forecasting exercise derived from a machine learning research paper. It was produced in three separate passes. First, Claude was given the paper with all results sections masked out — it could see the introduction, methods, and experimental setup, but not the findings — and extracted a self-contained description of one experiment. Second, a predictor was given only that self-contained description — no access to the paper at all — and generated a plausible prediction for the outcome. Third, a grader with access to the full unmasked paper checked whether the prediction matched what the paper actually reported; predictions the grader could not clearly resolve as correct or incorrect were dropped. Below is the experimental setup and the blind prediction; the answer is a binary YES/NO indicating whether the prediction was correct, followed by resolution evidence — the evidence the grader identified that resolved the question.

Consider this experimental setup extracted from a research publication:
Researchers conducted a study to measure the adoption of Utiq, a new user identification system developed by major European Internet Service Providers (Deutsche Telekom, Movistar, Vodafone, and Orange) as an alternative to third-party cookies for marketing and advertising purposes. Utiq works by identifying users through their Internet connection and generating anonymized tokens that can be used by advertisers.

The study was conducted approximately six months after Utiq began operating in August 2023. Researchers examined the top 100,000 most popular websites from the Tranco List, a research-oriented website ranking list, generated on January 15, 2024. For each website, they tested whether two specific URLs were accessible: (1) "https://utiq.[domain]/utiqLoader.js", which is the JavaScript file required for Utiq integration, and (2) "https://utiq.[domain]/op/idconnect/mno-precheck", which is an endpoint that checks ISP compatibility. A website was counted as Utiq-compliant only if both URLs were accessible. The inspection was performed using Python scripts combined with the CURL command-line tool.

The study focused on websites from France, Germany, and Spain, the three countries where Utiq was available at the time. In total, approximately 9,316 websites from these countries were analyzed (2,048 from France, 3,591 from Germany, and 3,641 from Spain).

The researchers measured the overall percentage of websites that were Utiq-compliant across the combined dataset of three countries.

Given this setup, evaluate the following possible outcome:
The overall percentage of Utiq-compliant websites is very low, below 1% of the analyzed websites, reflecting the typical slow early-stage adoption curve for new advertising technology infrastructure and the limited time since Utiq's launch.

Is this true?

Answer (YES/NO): YES